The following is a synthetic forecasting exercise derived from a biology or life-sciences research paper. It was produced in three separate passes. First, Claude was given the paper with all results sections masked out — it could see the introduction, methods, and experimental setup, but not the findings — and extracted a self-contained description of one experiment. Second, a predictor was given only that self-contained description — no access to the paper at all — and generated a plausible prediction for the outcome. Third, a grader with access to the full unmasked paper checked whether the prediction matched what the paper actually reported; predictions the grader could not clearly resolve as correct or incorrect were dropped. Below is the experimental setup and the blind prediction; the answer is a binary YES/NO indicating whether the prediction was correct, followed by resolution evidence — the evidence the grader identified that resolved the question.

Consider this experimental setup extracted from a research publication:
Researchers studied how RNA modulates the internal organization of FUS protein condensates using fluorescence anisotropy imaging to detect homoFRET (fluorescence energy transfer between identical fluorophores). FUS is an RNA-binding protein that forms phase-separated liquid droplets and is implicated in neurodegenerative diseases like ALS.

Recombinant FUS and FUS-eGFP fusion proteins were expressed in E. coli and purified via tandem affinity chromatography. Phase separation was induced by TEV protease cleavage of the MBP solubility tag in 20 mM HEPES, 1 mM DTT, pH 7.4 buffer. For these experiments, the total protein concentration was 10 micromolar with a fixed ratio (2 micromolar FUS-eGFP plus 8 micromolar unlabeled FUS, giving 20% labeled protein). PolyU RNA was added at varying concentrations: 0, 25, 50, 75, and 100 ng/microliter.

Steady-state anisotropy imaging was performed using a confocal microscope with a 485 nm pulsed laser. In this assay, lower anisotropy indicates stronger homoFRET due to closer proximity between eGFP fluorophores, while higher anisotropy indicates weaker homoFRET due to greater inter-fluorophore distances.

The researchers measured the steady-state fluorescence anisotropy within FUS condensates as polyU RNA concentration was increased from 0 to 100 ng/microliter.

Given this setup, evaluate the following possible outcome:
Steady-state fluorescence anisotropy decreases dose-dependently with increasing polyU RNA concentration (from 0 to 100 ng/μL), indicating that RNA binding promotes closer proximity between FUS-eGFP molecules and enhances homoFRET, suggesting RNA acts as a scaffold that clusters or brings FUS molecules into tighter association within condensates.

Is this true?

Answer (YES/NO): NO